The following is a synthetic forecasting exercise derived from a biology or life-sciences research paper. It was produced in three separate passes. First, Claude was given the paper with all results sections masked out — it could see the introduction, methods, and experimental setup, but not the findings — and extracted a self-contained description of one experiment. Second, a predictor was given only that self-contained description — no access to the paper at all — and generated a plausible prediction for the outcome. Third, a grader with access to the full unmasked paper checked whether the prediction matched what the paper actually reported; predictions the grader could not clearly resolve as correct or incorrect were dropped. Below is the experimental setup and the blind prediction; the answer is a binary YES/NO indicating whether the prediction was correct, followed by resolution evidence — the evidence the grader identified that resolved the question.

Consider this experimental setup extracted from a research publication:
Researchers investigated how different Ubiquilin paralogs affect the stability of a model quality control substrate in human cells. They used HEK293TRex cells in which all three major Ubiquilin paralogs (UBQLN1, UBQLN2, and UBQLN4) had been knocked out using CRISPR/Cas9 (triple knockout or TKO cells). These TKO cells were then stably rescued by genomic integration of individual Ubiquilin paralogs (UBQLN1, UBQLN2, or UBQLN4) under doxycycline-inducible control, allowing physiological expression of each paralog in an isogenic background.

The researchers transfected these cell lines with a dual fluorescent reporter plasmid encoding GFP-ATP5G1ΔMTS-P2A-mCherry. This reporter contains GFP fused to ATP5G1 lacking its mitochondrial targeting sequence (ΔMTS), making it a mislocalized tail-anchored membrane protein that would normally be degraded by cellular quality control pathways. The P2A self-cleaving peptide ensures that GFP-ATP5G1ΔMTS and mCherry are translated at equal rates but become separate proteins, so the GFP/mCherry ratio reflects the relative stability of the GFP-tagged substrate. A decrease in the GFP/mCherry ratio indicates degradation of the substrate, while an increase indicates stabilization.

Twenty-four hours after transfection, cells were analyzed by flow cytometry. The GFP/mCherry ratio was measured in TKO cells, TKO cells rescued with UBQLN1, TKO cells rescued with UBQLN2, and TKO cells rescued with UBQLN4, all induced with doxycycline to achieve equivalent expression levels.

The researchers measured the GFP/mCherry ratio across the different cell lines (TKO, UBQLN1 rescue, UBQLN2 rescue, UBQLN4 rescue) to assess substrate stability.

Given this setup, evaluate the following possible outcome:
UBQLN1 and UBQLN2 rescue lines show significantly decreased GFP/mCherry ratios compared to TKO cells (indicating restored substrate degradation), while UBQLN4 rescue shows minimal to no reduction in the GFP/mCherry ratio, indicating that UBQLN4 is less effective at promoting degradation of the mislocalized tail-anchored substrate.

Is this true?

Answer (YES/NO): NO